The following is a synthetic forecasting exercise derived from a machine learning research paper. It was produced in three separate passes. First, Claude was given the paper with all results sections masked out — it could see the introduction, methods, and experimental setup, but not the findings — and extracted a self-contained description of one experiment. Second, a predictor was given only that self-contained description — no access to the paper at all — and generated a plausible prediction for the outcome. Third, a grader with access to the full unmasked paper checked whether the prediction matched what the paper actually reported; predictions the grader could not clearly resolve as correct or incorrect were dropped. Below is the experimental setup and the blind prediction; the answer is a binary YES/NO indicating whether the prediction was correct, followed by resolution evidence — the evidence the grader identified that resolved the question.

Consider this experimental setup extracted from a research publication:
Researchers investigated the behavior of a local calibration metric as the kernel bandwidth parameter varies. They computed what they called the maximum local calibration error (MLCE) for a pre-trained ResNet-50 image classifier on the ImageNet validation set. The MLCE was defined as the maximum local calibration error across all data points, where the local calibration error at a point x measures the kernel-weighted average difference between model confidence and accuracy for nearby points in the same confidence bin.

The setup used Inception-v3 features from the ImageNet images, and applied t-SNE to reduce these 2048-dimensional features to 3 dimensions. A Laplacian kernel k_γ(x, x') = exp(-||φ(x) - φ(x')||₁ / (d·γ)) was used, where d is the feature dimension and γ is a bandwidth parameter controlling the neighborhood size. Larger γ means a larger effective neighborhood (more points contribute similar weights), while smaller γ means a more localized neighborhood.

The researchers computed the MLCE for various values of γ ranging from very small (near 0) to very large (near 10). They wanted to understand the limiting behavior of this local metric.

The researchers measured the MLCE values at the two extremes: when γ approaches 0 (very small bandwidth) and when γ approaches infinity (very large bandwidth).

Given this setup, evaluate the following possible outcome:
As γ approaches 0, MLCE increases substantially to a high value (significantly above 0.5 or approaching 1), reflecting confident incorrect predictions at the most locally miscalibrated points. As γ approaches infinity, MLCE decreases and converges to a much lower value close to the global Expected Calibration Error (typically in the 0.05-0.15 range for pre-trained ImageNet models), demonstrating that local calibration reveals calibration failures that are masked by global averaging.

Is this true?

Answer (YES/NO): NO